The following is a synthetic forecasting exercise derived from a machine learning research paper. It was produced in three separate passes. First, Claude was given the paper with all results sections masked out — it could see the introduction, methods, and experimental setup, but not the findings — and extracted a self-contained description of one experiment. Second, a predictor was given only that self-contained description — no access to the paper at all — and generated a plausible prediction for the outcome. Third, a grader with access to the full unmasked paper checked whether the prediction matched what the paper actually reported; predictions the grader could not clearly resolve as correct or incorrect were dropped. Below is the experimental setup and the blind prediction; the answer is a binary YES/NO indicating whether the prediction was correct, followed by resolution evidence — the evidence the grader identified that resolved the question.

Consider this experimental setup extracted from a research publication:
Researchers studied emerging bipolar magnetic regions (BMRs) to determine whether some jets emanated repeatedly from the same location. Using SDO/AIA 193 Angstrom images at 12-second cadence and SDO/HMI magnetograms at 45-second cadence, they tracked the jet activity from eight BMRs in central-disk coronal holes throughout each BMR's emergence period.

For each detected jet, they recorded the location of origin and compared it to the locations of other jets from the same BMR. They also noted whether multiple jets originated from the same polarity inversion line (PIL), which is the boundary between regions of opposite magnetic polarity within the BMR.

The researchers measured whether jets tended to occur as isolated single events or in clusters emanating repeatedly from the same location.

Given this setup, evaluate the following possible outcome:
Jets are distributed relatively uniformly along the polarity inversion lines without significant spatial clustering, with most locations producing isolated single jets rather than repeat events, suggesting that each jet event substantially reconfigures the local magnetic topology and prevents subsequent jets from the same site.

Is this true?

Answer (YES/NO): NO